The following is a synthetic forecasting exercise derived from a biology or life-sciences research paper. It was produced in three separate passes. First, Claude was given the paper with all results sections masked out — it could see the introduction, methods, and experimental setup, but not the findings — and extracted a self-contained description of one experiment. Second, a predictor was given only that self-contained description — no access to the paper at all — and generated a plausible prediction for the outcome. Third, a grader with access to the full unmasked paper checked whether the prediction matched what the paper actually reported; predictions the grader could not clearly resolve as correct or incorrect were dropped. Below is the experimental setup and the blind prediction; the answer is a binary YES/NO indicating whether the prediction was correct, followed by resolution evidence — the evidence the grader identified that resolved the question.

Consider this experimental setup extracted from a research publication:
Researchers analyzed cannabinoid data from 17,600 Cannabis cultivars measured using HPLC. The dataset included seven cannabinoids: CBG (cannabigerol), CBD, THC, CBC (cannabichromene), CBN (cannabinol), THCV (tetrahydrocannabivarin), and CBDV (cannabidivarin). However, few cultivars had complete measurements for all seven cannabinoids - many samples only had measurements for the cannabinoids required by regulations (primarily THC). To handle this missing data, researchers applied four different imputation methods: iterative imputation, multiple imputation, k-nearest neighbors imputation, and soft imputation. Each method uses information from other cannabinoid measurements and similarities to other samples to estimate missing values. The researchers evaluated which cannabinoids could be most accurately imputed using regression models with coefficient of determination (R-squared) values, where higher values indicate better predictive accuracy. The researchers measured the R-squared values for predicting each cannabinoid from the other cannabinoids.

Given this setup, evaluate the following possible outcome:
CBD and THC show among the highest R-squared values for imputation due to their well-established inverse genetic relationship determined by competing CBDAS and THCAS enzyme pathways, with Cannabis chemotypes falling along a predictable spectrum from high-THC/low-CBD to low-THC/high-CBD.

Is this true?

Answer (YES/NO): YES